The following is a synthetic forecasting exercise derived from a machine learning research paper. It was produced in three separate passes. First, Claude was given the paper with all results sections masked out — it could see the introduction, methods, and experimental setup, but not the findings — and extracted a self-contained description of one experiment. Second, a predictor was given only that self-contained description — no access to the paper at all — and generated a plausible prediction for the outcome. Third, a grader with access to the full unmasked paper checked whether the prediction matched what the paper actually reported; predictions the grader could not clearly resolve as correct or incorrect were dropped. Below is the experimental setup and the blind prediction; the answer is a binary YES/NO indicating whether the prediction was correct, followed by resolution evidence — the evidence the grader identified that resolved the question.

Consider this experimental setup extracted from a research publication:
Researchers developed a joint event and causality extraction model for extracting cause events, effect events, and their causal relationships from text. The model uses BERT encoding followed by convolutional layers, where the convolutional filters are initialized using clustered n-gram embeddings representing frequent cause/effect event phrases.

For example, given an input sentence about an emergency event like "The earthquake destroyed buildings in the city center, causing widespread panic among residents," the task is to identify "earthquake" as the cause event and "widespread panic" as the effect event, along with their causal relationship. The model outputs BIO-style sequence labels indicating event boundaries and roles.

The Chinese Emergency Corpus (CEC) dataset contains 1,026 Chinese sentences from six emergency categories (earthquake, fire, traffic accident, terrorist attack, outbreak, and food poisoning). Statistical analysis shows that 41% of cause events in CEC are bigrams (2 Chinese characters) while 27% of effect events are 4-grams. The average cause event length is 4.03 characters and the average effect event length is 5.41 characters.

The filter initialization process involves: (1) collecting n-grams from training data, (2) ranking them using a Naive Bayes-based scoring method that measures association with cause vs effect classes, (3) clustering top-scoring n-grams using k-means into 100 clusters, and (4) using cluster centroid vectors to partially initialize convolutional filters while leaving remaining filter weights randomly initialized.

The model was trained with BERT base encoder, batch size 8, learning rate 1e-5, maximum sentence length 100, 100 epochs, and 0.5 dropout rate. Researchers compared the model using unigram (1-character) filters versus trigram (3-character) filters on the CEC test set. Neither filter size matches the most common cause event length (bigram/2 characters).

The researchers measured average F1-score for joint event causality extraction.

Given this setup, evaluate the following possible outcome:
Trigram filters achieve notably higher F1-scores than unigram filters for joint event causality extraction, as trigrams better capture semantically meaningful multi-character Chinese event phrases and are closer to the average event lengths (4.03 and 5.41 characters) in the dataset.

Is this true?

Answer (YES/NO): NO